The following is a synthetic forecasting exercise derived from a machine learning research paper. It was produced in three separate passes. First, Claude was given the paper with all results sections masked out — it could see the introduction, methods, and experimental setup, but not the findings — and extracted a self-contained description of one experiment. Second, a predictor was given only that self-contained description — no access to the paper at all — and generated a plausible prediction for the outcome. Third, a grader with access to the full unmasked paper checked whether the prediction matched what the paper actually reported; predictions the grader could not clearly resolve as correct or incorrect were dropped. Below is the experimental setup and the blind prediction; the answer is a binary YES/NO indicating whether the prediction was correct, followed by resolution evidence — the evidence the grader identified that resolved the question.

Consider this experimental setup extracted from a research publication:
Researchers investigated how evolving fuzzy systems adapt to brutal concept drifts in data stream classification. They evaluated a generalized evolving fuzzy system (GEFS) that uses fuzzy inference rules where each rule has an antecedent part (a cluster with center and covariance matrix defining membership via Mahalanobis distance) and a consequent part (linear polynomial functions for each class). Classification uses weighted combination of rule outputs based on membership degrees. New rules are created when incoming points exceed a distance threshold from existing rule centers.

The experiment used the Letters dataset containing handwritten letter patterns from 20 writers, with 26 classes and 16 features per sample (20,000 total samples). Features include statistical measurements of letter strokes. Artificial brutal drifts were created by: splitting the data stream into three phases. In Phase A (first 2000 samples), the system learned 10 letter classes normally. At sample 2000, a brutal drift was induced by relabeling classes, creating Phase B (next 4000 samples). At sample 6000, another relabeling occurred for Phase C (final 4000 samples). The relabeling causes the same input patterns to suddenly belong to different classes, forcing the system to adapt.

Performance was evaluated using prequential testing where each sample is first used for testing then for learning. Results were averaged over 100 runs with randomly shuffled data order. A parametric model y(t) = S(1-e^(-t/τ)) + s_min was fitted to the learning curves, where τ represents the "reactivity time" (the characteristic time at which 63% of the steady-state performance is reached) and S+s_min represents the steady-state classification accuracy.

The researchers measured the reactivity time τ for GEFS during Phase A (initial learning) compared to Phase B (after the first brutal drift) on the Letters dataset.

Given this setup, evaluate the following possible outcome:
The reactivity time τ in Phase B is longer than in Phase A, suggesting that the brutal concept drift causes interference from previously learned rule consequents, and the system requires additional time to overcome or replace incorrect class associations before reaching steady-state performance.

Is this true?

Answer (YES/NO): YES